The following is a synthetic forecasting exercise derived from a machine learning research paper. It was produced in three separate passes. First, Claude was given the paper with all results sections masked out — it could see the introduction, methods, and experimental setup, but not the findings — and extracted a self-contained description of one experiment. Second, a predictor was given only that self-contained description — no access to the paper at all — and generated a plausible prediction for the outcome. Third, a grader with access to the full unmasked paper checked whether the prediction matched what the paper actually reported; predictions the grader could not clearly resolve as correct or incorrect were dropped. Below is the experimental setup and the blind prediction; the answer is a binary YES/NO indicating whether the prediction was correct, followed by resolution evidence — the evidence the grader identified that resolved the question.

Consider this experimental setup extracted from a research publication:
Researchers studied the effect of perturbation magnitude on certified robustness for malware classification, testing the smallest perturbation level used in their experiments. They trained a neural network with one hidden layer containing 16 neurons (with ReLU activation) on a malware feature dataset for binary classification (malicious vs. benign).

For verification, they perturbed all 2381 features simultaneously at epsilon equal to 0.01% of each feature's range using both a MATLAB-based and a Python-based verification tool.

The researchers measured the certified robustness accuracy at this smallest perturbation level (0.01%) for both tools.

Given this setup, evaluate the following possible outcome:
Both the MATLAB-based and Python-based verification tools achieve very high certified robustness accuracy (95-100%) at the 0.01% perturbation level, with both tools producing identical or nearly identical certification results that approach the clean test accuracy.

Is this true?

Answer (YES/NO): YES